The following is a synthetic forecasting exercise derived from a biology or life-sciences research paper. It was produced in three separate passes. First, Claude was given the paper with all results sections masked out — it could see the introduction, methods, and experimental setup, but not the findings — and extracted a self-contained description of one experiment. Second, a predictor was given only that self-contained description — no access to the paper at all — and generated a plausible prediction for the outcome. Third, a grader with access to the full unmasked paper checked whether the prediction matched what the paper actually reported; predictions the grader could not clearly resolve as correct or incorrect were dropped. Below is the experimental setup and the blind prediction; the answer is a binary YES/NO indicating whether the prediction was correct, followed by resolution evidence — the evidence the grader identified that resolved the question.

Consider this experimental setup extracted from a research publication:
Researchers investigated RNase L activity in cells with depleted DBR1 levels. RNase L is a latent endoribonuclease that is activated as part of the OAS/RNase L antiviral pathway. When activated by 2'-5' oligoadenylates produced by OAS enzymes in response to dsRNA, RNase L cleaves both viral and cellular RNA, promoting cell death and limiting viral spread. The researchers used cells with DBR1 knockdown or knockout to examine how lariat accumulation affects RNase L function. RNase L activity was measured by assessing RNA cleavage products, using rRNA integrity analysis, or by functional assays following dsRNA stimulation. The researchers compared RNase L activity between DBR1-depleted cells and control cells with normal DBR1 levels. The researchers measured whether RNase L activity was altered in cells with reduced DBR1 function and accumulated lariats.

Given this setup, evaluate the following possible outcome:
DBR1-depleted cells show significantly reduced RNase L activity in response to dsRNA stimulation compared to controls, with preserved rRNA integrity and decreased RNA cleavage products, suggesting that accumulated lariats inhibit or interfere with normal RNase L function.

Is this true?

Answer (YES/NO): YES